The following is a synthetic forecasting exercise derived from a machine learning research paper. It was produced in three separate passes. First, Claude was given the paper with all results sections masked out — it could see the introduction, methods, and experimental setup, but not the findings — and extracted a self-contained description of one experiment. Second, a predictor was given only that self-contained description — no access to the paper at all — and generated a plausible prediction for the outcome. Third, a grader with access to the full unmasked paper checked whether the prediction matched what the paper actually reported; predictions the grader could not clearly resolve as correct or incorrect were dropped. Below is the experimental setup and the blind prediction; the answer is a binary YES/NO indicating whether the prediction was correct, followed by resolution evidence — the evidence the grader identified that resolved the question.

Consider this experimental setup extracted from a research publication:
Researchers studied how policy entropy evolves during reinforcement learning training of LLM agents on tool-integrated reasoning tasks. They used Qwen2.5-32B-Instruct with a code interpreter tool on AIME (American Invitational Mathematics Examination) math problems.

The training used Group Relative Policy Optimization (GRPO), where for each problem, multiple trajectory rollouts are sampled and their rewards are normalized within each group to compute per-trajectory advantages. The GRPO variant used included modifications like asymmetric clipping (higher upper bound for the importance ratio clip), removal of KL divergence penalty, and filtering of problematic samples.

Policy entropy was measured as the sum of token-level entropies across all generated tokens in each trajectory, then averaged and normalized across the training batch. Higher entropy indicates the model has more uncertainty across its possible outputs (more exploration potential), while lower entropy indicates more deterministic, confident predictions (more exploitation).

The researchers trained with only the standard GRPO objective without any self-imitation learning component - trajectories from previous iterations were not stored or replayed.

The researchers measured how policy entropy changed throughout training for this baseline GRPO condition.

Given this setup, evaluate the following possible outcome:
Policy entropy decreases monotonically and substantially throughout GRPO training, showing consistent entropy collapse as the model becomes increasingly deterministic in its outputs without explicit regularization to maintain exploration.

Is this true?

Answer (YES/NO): NO